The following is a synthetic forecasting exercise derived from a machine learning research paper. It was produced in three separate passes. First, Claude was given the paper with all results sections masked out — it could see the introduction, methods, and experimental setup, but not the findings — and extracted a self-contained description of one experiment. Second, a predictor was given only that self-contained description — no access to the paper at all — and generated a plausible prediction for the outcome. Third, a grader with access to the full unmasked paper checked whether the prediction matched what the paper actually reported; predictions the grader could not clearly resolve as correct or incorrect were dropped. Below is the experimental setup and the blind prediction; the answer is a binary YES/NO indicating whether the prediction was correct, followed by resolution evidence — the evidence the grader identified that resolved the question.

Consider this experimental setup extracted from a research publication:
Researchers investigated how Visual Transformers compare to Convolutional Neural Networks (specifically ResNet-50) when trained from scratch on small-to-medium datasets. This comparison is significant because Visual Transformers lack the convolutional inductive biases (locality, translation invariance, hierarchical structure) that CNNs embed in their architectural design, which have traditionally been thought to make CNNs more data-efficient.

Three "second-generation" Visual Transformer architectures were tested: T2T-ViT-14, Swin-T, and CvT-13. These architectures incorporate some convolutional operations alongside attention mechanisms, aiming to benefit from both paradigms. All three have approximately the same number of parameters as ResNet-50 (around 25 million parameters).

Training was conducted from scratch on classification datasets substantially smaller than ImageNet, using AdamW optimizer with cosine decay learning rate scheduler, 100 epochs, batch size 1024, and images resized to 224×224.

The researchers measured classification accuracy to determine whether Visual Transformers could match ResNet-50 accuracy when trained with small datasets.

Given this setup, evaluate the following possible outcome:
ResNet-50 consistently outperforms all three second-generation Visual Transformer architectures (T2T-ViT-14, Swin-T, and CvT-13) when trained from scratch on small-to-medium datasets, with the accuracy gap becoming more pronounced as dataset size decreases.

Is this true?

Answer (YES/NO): NO